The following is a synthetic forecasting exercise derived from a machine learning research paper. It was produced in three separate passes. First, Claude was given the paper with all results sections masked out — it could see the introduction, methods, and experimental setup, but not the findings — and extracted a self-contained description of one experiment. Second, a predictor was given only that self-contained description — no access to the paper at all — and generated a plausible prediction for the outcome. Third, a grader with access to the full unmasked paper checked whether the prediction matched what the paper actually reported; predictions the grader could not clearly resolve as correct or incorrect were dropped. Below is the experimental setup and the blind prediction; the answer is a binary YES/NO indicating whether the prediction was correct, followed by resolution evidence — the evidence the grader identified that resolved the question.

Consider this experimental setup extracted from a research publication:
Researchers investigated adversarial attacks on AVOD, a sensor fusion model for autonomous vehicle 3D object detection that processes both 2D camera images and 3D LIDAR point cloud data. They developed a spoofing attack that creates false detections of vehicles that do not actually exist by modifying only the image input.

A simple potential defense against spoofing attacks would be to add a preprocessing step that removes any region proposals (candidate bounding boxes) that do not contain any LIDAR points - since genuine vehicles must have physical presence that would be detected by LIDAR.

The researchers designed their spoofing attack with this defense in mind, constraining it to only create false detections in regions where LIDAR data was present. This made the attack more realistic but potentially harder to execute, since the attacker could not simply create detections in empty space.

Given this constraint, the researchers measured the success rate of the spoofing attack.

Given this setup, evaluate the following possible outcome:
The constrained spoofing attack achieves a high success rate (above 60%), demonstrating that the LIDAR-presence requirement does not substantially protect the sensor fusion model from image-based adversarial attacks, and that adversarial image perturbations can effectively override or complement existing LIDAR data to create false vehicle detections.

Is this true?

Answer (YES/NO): YES